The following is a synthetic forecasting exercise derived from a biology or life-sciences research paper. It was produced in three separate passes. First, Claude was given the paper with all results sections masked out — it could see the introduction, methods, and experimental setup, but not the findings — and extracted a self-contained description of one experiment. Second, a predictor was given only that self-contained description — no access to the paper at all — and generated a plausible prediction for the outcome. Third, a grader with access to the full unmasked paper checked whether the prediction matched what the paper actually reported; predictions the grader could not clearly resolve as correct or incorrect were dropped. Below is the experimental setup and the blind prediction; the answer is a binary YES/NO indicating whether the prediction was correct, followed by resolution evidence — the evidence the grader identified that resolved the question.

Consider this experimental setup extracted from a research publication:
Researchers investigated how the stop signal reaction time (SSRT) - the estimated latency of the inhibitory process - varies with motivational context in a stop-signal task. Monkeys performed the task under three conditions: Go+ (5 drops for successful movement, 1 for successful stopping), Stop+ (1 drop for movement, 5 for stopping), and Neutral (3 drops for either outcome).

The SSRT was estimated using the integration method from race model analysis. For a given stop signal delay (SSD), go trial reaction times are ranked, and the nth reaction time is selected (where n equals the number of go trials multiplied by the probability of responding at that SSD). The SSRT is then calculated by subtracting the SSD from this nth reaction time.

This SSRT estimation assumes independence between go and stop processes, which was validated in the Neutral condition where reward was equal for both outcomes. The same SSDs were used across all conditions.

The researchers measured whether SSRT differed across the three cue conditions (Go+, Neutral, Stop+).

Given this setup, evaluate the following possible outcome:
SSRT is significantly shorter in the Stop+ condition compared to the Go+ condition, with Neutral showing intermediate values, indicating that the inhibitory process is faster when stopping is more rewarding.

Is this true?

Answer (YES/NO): YES